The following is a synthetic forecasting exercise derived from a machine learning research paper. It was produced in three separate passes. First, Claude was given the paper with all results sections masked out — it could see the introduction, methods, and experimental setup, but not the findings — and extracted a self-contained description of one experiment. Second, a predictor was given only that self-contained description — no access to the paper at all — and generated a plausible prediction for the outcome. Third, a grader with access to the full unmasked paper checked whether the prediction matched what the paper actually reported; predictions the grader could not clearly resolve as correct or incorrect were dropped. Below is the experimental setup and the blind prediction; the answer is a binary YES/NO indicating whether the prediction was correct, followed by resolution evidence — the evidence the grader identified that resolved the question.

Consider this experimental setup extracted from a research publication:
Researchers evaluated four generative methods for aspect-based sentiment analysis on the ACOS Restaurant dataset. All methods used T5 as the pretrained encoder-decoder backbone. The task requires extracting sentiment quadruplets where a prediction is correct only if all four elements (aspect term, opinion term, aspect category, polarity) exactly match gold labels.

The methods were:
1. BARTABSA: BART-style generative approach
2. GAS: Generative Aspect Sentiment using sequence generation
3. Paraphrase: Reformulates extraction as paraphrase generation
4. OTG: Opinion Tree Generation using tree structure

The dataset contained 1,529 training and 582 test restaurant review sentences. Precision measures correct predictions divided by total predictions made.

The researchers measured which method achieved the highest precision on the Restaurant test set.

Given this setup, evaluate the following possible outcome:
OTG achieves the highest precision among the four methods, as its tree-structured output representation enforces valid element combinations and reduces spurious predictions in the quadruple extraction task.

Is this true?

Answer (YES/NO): YES